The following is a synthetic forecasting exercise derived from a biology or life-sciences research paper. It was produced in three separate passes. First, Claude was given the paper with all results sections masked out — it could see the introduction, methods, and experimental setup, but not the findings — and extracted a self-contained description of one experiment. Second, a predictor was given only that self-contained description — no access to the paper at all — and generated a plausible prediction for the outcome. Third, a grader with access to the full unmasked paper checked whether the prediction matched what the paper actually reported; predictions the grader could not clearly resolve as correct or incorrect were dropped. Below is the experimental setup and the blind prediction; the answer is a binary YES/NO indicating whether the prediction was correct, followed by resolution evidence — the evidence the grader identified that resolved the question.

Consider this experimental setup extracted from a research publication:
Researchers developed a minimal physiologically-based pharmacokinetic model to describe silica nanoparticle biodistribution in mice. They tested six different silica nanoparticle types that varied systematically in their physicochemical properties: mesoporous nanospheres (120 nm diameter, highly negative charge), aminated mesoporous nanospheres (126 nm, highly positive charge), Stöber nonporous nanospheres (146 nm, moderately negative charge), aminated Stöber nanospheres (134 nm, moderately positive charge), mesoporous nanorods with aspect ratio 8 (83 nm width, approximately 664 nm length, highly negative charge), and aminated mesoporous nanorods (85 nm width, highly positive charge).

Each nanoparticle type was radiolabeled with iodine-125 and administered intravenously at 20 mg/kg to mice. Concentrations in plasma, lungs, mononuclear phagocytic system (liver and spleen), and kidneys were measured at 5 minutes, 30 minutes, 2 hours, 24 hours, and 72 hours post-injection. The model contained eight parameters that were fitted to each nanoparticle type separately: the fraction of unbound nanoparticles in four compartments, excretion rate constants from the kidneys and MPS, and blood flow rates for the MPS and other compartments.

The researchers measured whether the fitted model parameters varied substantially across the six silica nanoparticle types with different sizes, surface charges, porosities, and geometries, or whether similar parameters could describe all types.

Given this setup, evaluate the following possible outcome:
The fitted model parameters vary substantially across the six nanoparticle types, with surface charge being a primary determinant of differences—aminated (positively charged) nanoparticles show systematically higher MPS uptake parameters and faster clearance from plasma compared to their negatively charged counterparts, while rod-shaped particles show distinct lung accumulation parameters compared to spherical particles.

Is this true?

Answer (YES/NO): NO